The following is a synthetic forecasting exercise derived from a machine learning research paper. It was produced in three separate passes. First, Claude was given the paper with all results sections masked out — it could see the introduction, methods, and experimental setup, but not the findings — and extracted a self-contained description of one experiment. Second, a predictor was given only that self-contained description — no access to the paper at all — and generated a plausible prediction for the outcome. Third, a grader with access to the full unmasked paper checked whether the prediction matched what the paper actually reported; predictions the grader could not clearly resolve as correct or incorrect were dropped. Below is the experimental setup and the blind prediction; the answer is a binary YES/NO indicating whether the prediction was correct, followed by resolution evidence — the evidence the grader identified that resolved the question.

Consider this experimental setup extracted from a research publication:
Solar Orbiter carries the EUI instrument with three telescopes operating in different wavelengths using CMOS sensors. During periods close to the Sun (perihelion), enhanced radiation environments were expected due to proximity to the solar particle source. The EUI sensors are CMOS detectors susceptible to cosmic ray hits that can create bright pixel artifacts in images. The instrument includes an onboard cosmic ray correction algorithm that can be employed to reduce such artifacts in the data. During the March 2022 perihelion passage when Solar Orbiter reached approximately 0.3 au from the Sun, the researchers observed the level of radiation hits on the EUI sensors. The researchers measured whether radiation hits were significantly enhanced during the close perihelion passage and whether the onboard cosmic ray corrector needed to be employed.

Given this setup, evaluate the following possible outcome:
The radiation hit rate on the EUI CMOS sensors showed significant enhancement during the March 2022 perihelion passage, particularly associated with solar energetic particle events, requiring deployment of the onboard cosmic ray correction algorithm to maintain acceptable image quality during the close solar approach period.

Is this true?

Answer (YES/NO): NO